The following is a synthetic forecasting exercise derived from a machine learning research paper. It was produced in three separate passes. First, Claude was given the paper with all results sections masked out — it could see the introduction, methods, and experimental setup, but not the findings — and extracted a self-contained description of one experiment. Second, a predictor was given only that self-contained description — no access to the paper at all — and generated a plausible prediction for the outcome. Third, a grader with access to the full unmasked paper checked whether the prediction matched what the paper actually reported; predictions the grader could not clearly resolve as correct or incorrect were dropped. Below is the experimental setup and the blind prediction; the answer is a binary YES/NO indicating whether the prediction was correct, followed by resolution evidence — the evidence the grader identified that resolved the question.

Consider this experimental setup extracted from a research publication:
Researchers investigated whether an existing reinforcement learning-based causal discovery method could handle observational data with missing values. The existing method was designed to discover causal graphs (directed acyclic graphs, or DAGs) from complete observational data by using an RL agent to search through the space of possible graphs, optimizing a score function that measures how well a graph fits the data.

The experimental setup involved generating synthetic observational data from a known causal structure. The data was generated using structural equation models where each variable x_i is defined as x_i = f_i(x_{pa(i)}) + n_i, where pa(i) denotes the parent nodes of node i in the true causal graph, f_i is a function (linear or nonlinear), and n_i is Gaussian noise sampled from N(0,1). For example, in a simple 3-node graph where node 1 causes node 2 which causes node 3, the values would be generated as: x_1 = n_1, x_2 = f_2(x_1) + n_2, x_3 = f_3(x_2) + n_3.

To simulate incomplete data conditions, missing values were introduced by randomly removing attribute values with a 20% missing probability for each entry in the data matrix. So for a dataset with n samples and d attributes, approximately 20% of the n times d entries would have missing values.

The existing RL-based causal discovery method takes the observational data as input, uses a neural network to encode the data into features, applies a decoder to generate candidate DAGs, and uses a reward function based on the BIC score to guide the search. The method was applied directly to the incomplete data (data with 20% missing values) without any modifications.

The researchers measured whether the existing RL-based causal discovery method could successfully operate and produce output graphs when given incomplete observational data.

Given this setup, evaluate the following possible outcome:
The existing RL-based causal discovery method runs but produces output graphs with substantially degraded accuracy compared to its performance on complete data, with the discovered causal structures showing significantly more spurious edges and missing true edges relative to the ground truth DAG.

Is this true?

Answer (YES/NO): NO